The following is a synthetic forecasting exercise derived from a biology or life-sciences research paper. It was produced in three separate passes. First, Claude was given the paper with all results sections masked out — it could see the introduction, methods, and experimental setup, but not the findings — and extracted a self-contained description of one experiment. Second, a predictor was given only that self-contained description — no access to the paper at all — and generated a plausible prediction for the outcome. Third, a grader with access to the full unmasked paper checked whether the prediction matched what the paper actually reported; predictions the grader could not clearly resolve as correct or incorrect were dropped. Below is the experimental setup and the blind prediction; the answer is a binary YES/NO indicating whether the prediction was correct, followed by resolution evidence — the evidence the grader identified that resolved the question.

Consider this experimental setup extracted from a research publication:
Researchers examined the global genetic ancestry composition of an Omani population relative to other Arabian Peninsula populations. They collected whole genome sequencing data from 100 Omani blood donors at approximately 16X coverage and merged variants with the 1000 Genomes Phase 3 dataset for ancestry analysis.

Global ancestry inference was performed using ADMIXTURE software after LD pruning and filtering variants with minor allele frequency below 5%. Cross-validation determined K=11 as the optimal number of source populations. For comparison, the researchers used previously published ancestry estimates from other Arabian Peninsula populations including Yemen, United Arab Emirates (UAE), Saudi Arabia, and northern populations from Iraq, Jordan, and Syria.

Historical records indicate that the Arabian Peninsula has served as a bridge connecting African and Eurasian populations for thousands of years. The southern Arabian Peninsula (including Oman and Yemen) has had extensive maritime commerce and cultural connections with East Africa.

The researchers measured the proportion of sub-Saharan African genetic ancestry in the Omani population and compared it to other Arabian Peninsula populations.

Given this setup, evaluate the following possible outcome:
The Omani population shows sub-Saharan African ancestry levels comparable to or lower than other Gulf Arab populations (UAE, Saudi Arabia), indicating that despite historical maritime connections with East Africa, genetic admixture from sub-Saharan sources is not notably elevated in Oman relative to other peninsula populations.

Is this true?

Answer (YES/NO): NO